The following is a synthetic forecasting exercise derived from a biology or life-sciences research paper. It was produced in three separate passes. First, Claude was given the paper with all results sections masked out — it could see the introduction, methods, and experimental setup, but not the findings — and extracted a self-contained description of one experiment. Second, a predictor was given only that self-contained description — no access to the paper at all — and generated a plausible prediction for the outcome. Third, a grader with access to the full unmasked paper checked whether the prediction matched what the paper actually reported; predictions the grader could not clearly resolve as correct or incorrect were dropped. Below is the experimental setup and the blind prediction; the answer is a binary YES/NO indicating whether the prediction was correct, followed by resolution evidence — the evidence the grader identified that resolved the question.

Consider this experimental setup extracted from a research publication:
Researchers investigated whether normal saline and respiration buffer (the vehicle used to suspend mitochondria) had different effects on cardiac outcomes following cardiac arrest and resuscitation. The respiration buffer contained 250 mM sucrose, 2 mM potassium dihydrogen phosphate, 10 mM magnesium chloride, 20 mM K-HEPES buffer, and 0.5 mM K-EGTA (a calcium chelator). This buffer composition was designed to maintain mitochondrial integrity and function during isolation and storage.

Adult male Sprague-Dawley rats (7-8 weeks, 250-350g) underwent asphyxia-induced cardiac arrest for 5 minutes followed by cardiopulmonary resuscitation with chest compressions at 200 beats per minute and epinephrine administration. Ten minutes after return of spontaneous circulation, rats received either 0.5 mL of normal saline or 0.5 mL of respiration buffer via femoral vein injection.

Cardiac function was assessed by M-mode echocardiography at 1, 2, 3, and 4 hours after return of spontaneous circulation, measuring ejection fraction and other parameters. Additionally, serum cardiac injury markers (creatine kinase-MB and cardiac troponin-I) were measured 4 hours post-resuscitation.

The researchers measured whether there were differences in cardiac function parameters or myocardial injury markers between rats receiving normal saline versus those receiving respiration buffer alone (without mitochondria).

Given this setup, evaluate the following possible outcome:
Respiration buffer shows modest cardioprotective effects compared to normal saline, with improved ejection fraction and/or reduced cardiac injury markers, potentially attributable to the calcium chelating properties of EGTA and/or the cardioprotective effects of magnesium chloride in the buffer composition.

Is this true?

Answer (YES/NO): NO